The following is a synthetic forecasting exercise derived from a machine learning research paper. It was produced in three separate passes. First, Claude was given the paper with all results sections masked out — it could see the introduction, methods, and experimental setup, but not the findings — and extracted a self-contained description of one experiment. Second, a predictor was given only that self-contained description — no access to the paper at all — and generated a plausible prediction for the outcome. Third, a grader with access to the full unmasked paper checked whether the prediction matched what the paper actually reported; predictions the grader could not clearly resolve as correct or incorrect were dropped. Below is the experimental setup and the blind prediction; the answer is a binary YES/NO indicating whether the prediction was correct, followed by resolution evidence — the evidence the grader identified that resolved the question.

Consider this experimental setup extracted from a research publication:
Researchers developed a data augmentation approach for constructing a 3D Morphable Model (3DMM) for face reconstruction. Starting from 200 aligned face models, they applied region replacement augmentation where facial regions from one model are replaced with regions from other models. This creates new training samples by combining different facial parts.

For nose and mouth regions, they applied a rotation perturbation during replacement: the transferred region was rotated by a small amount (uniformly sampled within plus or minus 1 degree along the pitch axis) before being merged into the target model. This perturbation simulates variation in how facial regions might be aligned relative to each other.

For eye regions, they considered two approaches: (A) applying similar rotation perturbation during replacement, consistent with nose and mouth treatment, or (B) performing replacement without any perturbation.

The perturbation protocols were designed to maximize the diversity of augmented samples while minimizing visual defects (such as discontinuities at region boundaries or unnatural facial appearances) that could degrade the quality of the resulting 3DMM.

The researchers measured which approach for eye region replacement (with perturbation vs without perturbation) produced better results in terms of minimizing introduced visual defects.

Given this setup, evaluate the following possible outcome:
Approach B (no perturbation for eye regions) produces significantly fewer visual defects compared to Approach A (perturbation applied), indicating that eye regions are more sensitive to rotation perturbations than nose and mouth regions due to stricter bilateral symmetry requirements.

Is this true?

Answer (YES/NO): NO